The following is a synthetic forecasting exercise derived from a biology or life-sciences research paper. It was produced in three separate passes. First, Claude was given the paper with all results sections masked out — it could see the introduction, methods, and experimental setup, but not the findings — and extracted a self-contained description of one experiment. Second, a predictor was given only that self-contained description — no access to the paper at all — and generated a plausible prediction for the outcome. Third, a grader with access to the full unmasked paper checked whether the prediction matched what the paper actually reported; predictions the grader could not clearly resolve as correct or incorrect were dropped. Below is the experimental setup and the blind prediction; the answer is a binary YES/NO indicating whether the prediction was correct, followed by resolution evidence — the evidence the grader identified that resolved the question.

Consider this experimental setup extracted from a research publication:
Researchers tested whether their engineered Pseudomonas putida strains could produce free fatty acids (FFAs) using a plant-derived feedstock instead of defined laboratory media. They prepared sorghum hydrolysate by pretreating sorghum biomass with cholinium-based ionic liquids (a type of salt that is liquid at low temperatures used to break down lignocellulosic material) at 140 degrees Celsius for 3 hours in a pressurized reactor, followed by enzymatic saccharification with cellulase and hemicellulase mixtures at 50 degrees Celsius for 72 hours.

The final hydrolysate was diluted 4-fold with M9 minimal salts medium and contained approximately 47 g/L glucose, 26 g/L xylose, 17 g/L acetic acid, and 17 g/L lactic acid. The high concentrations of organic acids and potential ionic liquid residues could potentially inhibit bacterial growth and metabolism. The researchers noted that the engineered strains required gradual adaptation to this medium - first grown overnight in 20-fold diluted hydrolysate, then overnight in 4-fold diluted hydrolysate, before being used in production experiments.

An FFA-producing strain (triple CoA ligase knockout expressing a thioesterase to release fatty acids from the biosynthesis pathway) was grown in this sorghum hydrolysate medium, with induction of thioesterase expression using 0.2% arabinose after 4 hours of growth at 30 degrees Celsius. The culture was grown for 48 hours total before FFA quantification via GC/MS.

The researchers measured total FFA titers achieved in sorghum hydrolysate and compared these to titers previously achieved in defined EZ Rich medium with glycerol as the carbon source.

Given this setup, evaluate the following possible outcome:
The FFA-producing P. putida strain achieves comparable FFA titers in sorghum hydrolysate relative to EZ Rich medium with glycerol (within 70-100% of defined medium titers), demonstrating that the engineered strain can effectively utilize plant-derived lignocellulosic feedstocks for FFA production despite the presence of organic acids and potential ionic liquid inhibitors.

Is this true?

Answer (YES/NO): NO